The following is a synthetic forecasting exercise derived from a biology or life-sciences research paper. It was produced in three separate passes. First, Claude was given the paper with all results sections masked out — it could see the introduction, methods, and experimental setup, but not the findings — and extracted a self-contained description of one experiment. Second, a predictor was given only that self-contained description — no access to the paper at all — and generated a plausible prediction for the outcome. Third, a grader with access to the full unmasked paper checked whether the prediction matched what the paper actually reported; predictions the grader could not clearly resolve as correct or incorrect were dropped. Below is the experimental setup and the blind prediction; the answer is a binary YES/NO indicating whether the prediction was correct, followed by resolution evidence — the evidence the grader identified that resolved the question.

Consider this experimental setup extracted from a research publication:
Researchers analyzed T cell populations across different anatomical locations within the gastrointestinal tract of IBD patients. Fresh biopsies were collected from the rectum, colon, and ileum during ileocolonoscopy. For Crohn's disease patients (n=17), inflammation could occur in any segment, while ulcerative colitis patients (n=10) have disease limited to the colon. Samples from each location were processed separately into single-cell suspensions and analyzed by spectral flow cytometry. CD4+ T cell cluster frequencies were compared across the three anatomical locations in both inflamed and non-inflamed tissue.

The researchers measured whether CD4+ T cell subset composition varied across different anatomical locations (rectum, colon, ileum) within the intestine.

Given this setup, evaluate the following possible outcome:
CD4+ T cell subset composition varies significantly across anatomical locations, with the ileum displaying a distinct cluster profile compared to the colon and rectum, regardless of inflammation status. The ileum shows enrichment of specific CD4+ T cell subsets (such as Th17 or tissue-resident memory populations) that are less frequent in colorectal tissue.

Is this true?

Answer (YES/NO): NO